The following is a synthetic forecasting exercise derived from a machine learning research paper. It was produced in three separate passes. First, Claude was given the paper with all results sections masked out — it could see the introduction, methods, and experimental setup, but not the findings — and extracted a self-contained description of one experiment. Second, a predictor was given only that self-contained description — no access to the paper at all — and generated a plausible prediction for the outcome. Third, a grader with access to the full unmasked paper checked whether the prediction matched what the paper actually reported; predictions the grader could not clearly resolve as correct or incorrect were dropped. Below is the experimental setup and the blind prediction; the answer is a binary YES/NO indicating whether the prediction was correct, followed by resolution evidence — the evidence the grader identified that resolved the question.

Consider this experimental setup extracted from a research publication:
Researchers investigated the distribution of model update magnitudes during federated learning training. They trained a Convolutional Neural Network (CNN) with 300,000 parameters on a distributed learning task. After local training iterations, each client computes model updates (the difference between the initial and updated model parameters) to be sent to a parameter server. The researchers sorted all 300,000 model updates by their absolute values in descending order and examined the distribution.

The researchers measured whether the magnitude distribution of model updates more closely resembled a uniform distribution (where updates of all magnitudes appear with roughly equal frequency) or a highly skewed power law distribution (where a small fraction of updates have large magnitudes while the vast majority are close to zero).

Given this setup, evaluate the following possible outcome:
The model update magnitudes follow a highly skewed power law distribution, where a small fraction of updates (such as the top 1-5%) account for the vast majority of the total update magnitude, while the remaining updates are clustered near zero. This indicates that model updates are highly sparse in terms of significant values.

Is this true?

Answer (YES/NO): YES